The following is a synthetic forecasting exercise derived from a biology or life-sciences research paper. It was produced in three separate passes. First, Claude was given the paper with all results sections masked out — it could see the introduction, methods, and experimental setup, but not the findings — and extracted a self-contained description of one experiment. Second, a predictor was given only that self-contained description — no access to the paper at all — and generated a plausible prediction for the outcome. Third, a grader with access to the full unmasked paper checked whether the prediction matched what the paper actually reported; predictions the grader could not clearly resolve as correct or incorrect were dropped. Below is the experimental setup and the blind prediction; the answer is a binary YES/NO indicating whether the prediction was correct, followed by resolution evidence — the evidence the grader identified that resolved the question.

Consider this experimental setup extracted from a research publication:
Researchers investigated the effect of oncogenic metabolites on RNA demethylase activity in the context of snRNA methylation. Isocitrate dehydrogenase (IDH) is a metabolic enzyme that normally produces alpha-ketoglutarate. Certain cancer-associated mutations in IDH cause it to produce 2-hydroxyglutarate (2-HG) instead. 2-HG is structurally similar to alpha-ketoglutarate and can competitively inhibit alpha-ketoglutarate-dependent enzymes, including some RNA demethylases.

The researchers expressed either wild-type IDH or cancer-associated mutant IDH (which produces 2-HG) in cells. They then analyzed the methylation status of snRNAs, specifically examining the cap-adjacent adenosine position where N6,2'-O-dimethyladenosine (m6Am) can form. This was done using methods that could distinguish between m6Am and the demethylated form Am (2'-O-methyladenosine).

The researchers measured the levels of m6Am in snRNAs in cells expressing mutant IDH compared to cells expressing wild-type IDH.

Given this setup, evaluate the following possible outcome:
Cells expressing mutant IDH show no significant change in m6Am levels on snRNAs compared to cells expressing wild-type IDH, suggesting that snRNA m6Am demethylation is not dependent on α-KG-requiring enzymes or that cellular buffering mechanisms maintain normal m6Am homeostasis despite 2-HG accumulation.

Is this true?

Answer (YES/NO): NO